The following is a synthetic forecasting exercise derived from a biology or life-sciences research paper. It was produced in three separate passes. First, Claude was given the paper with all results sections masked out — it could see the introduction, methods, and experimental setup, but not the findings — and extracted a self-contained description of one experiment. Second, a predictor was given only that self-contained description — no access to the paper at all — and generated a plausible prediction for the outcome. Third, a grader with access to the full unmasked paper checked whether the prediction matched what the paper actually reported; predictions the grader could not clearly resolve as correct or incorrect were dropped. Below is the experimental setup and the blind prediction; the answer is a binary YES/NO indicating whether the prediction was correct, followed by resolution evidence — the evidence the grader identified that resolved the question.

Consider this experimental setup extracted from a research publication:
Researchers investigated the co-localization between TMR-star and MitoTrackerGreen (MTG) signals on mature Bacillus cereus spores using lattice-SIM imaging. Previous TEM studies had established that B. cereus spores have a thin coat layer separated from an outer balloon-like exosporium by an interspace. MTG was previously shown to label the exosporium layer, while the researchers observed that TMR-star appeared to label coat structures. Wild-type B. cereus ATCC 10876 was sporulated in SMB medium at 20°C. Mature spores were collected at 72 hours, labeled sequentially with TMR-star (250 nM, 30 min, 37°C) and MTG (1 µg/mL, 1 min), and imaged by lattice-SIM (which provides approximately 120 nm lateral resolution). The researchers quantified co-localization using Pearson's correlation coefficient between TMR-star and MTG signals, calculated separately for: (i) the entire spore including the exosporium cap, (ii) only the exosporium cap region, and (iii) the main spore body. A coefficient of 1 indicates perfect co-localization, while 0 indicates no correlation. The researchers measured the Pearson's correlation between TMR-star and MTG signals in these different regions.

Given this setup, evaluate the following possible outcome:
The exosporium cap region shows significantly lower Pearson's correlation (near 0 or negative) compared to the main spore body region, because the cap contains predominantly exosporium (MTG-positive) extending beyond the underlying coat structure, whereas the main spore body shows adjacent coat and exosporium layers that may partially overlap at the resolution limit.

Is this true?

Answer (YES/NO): NO